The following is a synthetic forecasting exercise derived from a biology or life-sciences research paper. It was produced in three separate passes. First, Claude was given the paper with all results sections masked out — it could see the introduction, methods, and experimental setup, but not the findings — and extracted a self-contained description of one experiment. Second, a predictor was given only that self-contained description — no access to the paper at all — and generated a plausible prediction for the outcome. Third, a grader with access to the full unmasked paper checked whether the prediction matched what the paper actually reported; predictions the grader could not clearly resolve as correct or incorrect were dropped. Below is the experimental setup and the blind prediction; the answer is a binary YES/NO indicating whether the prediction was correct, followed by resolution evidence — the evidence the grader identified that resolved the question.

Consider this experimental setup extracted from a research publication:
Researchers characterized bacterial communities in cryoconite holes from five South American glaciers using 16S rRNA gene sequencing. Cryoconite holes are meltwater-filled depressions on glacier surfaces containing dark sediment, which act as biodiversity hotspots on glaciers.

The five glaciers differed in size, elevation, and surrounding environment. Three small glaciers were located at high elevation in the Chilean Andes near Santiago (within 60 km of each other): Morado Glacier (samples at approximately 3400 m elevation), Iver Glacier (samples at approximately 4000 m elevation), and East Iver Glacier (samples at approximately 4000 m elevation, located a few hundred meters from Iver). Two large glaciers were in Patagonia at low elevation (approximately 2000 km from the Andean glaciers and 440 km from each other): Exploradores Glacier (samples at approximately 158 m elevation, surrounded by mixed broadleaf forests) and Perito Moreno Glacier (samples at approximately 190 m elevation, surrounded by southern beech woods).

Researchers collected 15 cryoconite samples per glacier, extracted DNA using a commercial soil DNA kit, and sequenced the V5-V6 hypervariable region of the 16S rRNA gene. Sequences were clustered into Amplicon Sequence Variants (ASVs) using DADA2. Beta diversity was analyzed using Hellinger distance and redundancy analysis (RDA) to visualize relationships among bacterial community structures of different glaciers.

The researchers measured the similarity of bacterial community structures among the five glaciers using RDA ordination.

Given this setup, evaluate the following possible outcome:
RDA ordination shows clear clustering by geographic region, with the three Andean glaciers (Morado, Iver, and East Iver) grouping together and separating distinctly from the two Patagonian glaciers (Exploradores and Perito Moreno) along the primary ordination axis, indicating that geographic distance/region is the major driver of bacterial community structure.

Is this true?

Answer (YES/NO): NO